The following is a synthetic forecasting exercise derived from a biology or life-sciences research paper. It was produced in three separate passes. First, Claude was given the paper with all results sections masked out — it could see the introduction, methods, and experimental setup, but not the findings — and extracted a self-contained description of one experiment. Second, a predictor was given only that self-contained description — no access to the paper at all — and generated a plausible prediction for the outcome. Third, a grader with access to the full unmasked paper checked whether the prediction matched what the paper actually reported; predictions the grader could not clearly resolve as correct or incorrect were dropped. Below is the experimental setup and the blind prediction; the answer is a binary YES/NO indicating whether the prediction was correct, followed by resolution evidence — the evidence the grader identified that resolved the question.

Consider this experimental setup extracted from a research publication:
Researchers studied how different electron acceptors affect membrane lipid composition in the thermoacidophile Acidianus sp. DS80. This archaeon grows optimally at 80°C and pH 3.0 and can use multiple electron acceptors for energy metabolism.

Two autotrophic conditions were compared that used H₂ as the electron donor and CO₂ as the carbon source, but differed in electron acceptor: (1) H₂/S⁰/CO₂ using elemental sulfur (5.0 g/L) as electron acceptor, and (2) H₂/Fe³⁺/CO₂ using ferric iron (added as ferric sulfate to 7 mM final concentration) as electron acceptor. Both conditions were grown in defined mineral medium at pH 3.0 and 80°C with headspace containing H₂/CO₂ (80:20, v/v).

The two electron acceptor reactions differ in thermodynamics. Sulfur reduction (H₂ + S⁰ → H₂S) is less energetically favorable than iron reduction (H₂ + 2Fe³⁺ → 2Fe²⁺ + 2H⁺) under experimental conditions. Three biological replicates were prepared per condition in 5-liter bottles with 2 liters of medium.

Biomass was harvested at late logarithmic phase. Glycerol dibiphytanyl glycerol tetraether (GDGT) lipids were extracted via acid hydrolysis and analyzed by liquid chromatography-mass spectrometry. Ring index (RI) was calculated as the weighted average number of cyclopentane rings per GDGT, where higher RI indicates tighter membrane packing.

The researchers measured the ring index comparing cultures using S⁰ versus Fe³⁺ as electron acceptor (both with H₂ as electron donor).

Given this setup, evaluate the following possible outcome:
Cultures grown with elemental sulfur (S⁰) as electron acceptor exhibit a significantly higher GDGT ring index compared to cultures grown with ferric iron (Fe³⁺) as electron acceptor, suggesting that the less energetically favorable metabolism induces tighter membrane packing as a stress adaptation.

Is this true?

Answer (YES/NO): NO